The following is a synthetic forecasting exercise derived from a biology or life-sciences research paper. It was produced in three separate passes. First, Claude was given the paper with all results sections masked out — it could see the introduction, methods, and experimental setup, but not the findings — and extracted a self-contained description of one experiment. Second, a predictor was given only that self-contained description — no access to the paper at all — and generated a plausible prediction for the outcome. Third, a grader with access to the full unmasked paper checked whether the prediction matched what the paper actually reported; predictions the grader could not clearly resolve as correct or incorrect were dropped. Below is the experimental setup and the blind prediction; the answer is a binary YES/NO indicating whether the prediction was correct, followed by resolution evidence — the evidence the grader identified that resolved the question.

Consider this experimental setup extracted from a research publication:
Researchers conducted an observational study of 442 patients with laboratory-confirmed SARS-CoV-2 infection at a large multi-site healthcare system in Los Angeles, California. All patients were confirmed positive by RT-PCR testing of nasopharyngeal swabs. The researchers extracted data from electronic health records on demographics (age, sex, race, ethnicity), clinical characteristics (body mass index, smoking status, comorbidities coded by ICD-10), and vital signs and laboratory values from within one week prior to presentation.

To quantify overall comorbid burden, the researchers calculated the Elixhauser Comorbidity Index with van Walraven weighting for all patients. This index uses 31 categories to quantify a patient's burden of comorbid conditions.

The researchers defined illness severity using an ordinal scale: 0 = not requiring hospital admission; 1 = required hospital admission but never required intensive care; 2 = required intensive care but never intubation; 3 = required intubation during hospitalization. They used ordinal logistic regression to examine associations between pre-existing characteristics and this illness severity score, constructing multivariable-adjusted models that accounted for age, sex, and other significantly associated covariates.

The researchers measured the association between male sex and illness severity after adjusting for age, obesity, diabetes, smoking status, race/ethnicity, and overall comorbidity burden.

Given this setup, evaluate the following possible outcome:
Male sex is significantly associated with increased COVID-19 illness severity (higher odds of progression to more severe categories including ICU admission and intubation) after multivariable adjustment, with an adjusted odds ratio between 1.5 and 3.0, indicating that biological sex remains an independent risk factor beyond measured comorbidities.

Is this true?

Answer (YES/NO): YES